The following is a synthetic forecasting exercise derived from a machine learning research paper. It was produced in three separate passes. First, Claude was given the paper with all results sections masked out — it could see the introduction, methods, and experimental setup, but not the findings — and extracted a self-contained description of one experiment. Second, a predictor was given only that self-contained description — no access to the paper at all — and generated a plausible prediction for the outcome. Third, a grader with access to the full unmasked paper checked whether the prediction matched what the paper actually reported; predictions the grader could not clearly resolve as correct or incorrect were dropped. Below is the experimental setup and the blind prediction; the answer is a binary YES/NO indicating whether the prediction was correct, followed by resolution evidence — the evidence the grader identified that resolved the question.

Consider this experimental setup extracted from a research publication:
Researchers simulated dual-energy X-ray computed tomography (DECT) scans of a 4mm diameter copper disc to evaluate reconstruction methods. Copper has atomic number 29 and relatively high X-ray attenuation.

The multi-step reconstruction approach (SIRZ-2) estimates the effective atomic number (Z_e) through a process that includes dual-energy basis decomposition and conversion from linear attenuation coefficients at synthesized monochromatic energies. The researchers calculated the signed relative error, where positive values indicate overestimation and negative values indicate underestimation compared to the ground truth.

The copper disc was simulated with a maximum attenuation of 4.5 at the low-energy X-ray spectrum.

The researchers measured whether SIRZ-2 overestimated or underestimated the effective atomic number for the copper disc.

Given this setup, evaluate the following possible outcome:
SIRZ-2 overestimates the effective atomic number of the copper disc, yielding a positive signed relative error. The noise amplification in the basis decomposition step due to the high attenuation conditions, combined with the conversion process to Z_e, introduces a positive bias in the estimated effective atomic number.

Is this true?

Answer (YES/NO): YES